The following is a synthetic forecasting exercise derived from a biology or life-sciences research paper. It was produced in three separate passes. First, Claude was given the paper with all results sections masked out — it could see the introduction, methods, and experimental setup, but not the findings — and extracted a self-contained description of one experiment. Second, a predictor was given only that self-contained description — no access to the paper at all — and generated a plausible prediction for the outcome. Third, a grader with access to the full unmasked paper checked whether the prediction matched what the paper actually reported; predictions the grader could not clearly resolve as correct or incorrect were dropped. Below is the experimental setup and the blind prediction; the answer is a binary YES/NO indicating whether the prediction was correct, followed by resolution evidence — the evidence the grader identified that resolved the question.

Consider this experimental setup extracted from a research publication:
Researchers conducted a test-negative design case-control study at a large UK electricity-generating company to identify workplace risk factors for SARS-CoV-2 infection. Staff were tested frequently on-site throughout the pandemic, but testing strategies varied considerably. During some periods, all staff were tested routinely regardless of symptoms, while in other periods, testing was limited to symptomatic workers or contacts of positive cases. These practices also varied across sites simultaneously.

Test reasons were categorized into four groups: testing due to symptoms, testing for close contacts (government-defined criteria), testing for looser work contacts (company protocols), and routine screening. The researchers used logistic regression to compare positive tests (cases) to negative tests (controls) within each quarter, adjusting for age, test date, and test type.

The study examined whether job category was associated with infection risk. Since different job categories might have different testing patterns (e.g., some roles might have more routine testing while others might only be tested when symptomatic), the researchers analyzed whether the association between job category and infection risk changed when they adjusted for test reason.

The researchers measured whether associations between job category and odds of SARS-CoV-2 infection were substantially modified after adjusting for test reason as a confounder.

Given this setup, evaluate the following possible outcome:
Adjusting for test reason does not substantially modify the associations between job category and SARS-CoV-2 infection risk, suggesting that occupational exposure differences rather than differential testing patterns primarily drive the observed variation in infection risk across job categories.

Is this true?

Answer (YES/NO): NO